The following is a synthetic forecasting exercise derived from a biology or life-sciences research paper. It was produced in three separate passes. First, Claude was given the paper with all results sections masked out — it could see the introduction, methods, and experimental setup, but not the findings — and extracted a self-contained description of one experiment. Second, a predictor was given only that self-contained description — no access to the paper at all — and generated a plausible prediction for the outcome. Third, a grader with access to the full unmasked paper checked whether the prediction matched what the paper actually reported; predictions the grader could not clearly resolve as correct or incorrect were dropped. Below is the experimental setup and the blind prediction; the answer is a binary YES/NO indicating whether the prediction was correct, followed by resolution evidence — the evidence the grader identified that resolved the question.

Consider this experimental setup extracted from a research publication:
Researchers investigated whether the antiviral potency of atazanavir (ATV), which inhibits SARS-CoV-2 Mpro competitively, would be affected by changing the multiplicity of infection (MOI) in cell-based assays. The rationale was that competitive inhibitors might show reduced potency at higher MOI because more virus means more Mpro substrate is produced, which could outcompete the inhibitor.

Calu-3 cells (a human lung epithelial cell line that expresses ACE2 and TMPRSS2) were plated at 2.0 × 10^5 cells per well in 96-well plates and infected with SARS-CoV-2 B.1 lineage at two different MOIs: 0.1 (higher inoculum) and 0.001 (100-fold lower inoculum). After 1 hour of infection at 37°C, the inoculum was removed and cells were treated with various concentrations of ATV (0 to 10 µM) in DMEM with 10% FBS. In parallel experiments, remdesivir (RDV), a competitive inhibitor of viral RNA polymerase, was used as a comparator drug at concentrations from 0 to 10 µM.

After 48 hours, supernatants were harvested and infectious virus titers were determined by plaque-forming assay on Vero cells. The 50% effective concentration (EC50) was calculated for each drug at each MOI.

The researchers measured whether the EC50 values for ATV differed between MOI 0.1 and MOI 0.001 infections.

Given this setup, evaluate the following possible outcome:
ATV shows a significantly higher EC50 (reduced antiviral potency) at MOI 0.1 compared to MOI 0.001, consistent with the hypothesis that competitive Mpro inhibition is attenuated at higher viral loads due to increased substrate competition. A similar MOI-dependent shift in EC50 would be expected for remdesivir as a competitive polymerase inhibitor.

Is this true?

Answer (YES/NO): YES